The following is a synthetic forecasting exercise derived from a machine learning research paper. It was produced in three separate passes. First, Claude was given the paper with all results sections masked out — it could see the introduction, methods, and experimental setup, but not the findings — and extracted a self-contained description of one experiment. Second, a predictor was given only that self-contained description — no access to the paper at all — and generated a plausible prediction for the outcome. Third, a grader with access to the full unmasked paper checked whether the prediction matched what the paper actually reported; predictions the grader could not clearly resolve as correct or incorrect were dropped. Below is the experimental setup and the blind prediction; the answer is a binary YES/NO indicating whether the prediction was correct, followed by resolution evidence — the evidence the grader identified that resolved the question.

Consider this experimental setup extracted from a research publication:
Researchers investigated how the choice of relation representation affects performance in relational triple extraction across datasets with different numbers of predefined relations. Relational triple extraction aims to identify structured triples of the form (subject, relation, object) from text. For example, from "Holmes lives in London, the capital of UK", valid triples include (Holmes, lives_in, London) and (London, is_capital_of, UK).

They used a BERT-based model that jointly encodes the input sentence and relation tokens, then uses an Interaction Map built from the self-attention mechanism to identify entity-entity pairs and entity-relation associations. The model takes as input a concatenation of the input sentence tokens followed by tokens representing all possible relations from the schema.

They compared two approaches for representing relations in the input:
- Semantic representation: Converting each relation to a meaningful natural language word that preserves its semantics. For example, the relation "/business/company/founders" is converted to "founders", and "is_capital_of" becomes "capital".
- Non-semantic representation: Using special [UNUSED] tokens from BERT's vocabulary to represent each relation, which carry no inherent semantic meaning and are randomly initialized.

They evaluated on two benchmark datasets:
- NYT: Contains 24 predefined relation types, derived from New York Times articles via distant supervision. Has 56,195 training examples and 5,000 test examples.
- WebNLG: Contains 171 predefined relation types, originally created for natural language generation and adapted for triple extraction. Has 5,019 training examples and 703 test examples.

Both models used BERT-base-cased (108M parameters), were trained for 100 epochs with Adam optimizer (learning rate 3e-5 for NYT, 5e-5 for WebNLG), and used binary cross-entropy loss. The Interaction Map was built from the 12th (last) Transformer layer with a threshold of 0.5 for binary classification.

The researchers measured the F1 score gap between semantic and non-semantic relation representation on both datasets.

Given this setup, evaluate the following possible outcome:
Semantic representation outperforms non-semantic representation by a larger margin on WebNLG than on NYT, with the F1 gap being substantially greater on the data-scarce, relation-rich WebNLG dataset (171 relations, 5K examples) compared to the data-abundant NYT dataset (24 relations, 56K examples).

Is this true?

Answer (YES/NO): YES